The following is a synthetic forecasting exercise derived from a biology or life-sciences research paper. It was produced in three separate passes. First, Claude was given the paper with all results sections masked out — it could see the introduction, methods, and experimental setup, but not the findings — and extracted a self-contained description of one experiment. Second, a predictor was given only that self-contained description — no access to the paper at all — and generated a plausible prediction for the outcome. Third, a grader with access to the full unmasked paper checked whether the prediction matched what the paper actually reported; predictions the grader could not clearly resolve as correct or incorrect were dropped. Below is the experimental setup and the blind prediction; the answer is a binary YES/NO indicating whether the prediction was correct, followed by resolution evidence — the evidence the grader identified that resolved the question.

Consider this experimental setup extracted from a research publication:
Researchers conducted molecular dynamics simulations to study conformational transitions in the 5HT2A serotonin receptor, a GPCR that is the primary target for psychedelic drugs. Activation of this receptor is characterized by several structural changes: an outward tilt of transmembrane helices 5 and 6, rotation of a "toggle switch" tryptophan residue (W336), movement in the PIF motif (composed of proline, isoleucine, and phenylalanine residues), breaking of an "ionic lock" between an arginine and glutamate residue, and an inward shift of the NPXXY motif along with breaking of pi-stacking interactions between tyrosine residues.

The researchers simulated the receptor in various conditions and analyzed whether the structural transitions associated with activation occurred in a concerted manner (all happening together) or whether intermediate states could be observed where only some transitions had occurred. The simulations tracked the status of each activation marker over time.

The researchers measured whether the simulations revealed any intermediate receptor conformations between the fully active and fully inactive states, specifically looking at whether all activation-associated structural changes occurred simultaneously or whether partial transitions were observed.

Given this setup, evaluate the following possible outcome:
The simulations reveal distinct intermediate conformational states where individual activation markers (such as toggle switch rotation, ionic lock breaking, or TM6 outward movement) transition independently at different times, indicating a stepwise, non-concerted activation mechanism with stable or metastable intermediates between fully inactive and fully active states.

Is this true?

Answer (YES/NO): YES